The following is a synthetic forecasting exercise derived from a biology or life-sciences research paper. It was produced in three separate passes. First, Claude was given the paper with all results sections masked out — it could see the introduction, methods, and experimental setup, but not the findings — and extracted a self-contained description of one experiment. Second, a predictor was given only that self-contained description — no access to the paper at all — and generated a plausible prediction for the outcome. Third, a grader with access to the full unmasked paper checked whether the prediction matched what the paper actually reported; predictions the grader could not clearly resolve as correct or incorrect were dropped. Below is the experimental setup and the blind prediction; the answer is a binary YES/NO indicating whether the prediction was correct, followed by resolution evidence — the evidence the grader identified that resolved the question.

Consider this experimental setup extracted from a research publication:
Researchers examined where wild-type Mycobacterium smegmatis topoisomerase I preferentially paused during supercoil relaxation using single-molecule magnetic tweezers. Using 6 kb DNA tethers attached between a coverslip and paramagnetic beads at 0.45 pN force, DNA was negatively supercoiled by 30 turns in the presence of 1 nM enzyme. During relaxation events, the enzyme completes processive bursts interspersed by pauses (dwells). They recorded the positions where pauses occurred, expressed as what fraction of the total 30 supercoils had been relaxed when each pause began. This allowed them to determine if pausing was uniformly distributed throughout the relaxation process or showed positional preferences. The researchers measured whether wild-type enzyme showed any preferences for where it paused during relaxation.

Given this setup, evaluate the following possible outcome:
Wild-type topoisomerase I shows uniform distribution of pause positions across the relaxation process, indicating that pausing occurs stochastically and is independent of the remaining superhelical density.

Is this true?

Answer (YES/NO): NO